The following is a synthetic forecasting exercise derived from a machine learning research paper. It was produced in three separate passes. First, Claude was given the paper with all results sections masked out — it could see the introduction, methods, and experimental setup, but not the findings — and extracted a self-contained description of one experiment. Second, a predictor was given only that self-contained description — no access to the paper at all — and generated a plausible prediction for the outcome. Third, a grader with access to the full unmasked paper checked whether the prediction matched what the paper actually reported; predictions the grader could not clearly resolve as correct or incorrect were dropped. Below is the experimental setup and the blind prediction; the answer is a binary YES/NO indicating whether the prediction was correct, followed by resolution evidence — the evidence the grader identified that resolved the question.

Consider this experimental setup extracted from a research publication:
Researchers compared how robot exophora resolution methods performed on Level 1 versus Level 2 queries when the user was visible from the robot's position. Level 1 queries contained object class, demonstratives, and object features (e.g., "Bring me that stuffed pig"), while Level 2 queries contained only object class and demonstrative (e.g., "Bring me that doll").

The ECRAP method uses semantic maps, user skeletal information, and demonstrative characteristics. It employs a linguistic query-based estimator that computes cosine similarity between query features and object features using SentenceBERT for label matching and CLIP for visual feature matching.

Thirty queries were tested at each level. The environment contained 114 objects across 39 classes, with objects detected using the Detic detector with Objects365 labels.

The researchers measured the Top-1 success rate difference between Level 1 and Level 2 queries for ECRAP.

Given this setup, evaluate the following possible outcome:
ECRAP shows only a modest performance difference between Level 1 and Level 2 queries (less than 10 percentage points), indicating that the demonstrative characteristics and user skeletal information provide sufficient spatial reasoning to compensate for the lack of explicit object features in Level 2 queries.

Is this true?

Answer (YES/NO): YES